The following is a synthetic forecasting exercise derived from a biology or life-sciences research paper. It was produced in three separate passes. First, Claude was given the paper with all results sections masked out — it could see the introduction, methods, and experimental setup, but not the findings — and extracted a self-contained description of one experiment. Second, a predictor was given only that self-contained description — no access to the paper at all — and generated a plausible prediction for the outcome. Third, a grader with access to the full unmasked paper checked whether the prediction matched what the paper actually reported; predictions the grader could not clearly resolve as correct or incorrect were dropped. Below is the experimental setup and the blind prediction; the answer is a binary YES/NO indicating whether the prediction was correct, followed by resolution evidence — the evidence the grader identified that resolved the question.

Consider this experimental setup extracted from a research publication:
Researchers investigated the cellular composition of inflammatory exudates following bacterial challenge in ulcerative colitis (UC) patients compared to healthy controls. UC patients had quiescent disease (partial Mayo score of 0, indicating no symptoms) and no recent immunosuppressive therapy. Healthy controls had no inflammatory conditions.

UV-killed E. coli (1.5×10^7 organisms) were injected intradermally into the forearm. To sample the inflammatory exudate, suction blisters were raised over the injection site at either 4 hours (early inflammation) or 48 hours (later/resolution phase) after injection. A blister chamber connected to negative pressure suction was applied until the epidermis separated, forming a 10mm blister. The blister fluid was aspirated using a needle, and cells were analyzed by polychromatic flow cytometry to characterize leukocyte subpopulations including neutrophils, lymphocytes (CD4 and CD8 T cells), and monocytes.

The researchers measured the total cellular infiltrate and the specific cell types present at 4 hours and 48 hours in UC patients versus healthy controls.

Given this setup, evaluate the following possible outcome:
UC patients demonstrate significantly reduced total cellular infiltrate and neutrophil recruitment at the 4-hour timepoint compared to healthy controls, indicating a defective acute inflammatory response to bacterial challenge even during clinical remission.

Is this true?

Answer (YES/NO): NO